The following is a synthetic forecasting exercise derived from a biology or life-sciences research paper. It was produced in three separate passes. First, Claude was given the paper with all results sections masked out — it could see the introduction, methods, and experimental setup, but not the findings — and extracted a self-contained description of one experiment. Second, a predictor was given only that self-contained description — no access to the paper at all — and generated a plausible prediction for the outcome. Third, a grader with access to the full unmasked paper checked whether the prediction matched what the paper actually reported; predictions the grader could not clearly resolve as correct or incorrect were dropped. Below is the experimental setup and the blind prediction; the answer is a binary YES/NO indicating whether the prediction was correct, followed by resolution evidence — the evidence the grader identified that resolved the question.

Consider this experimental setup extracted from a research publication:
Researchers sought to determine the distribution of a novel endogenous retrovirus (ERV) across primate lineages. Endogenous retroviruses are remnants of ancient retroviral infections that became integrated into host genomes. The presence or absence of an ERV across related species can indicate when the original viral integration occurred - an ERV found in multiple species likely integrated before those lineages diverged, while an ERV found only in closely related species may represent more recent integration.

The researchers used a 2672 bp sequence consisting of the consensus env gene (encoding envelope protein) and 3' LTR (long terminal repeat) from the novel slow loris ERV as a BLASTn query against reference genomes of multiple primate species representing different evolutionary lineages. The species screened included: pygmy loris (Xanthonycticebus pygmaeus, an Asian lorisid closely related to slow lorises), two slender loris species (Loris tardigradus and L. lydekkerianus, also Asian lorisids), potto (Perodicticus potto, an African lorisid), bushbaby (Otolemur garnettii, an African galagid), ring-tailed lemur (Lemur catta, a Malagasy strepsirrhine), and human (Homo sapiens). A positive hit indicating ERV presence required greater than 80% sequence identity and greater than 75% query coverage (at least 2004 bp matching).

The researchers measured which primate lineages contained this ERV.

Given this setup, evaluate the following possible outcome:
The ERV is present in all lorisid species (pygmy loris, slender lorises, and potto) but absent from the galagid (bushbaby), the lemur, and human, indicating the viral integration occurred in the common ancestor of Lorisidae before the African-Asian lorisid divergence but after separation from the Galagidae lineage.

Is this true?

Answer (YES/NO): NO